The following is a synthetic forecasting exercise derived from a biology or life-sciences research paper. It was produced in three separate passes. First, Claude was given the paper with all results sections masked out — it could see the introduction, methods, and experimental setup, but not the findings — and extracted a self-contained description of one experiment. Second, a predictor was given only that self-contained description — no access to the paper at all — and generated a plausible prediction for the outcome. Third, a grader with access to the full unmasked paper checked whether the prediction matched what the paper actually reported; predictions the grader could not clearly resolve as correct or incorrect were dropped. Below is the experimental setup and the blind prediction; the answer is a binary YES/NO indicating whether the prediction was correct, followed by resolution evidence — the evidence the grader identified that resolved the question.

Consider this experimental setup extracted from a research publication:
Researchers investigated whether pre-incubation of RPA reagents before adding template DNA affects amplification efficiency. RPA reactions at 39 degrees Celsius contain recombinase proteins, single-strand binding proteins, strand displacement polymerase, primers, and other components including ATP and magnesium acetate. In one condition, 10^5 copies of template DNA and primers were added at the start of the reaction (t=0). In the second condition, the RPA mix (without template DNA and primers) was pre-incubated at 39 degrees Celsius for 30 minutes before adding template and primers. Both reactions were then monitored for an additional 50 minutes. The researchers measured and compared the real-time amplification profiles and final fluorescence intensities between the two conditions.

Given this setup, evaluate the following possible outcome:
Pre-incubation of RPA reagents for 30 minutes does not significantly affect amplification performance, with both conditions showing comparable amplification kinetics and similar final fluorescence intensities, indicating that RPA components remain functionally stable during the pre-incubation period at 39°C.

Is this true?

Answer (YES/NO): YES